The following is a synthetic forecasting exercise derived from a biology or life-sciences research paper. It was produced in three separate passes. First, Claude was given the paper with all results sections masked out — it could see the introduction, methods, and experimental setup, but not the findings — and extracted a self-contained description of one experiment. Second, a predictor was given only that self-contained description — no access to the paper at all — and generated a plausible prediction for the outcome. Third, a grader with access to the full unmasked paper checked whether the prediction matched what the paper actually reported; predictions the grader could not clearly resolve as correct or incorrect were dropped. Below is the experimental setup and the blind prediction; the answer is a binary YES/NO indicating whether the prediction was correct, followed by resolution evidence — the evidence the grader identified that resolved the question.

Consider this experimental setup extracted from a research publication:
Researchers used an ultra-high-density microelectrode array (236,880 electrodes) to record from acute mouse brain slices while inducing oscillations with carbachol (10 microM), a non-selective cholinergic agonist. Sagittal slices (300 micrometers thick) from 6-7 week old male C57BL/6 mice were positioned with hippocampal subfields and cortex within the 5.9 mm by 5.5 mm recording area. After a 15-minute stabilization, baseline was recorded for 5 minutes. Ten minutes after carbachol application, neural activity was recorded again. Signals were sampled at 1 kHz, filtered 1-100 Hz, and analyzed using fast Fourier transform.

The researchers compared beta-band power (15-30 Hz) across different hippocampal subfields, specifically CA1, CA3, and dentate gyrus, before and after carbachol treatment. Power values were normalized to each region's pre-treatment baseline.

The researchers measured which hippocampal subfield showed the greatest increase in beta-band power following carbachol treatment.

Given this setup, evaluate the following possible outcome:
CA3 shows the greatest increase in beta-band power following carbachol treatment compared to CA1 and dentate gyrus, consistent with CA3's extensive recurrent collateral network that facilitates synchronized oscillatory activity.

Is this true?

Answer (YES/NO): YES